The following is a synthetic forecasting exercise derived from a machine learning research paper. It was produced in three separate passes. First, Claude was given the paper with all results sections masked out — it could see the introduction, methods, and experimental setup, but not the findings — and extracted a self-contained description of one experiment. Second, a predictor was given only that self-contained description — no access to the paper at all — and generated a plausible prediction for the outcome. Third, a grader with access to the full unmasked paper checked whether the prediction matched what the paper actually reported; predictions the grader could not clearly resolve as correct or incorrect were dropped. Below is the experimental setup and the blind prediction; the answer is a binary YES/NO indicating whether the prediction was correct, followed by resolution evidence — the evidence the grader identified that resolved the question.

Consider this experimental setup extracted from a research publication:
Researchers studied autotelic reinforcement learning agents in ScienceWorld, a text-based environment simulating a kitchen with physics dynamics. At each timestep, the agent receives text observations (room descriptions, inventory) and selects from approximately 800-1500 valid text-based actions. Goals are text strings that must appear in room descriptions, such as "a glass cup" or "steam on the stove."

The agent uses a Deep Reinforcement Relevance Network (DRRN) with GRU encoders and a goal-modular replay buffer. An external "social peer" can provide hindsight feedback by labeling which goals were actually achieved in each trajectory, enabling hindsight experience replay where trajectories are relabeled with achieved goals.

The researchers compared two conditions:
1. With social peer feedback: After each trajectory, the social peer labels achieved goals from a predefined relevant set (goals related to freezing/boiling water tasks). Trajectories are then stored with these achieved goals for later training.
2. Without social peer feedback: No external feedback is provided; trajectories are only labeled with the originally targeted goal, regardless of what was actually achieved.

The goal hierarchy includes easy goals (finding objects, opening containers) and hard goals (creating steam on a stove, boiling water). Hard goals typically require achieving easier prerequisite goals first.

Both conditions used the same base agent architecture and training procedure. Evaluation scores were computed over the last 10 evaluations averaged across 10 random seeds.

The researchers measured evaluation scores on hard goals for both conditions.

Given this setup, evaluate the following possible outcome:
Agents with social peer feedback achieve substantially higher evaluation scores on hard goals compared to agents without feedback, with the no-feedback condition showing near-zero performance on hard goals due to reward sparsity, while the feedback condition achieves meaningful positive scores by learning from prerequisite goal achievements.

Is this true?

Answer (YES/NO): YES